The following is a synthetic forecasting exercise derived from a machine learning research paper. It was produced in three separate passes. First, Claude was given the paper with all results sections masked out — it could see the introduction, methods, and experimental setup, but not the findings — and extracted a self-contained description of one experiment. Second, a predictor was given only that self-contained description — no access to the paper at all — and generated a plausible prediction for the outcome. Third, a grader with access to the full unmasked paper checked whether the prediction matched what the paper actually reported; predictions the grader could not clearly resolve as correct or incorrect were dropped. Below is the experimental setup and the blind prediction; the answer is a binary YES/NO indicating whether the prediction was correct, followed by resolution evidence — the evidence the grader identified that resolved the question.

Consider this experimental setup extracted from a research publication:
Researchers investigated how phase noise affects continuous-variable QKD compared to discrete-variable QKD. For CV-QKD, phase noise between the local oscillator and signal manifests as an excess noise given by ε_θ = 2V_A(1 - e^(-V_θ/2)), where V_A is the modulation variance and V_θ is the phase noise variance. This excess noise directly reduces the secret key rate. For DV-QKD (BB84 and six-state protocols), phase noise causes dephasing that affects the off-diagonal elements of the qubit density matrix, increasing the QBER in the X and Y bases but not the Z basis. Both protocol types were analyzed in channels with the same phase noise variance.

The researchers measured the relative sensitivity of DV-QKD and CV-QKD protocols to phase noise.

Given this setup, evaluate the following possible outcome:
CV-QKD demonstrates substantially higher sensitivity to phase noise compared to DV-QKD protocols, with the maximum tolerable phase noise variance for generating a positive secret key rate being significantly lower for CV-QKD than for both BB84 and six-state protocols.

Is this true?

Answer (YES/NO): YES